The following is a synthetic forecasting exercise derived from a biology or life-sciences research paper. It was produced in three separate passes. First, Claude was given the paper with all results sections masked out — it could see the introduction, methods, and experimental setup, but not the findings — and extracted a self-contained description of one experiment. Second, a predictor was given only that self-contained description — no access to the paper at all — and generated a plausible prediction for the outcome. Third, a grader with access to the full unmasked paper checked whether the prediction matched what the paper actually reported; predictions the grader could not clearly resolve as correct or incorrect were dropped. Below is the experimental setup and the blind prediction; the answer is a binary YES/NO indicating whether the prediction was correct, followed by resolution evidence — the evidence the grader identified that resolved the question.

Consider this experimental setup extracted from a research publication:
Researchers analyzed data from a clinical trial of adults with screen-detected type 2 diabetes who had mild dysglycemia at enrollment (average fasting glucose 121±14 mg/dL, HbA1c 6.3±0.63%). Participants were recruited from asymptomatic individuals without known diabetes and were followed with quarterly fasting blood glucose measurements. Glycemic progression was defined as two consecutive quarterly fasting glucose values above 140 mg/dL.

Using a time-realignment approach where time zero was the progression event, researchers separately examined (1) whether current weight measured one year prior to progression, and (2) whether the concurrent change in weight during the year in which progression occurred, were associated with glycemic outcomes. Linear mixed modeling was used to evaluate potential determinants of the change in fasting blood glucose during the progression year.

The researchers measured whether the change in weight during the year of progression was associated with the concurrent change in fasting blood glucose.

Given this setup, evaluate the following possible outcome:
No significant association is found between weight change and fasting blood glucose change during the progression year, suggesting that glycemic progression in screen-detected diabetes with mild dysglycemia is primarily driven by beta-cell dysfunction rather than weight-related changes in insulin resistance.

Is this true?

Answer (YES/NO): NO